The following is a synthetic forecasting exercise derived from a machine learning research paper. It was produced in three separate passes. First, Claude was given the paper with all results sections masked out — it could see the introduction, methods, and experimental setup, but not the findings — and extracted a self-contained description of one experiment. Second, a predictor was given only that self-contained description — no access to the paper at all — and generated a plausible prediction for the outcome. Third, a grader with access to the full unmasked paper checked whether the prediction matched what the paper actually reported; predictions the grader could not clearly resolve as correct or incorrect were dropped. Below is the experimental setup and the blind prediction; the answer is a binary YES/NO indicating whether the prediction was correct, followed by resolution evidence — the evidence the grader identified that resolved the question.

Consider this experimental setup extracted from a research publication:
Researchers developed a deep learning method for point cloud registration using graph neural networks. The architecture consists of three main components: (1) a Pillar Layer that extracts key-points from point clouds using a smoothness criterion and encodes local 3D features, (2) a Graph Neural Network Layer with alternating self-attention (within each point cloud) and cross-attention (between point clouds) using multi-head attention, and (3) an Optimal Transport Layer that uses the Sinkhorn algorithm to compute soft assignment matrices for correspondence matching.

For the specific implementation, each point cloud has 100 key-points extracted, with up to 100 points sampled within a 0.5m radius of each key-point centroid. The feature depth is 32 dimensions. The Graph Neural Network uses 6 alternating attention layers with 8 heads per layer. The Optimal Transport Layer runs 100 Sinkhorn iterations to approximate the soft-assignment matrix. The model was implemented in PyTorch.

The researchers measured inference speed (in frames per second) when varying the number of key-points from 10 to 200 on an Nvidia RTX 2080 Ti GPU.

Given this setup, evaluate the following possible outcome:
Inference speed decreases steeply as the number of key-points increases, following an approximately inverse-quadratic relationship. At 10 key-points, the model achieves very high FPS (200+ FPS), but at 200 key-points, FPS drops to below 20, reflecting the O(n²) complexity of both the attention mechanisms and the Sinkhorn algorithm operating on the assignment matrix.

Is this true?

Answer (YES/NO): NO